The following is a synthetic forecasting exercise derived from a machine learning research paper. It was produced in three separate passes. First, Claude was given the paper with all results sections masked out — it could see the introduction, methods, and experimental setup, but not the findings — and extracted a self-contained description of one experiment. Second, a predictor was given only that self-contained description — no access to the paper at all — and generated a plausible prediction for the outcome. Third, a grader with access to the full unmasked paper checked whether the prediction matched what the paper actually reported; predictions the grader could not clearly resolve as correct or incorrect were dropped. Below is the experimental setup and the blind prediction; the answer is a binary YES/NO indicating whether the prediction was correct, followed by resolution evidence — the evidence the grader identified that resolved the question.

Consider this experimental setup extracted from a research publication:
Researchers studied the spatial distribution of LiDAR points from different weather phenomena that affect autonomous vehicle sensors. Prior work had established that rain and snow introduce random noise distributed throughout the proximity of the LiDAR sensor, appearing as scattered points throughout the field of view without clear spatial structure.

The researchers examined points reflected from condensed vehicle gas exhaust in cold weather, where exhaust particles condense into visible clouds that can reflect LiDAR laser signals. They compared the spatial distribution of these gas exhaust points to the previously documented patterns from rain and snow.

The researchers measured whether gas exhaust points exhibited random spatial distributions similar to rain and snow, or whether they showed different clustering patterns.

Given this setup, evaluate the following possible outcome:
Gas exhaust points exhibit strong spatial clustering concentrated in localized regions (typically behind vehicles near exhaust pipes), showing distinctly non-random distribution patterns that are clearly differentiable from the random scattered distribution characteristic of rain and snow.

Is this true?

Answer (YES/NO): YES